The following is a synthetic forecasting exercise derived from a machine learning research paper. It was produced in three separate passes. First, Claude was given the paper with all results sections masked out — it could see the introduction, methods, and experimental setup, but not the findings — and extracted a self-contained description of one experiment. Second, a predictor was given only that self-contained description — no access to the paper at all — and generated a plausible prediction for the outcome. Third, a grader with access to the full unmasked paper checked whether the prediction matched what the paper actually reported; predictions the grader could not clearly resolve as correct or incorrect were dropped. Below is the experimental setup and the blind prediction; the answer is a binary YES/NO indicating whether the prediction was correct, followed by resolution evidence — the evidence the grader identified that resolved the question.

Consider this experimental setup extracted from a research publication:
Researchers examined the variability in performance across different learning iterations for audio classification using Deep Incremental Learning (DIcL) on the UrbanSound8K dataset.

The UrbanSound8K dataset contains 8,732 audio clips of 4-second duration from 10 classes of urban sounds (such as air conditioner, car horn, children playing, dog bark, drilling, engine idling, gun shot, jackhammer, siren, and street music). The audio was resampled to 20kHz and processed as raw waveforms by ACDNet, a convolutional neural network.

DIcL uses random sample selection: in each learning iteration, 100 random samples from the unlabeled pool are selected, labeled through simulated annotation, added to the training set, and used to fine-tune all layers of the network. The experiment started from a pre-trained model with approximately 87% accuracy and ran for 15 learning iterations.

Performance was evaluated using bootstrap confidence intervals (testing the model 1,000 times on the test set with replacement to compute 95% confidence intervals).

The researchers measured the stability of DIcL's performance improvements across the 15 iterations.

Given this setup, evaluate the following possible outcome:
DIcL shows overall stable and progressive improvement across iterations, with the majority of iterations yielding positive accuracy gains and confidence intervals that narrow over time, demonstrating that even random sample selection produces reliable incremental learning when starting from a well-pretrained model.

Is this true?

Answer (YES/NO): NO